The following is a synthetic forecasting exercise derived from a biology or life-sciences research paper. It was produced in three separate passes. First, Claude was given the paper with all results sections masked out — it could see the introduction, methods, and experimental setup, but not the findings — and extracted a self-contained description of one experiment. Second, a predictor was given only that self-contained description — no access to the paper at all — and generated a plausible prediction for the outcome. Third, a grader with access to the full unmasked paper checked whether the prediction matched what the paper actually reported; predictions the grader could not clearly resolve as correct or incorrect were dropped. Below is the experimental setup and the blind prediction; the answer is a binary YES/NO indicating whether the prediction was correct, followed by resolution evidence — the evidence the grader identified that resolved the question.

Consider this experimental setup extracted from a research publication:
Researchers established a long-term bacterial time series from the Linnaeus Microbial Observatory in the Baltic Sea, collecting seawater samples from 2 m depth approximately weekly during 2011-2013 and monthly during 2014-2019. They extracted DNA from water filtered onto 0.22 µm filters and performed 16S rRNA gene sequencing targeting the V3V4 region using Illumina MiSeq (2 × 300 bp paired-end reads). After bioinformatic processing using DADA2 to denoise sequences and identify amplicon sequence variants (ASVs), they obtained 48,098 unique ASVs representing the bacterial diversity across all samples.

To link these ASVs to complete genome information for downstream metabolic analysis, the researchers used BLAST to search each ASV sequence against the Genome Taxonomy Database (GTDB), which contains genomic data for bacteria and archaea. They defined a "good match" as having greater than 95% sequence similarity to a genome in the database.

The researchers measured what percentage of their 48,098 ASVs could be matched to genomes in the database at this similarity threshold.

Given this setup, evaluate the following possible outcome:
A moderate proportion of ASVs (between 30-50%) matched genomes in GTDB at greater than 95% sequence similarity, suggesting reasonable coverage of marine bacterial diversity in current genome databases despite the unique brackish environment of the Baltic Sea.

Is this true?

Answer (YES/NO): YES